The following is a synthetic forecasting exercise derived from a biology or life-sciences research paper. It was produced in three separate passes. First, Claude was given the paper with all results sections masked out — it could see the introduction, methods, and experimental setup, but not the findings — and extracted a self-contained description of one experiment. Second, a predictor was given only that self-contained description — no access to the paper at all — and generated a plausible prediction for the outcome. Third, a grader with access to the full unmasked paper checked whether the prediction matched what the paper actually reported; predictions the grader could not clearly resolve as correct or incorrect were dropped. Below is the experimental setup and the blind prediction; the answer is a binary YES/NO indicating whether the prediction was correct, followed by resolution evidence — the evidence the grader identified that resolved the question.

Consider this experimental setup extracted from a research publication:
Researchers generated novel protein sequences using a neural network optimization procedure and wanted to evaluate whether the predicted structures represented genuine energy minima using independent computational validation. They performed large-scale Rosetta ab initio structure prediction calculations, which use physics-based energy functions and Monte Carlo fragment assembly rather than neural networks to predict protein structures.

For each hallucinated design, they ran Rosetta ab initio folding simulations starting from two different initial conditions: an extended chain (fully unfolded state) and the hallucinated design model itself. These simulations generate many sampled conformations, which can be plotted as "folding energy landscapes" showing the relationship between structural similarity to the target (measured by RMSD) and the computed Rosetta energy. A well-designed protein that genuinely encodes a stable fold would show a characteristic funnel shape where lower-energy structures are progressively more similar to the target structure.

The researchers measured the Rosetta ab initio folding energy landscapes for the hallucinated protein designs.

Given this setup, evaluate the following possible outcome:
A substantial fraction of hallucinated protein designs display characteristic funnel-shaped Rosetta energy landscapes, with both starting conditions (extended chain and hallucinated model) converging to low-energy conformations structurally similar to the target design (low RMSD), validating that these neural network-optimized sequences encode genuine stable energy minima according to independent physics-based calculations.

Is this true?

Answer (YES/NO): YES